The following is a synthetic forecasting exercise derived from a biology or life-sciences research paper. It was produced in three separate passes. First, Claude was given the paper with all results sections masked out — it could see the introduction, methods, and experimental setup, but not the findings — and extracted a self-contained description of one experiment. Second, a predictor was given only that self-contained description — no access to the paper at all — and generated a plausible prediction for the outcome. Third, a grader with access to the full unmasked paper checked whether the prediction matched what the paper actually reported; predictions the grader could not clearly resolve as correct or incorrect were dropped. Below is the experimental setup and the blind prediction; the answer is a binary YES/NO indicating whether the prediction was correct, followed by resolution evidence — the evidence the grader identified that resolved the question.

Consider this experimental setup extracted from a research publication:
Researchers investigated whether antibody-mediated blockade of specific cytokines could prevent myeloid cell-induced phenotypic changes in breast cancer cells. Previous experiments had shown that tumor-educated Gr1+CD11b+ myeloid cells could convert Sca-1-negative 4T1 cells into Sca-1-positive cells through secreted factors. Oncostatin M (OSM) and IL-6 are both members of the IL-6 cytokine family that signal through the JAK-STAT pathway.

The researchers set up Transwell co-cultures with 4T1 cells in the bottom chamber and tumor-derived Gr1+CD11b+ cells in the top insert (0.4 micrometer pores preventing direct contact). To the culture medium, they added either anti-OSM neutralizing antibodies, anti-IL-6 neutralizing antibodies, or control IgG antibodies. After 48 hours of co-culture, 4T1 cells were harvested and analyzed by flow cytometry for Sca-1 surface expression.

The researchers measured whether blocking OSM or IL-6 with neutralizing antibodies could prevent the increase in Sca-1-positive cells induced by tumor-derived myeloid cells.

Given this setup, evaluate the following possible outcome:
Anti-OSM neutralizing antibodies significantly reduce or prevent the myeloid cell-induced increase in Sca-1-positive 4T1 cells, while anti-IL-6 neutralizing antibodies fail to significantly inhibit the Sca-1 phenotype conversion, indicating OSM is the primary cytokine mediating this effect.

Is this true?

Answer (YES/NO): NO